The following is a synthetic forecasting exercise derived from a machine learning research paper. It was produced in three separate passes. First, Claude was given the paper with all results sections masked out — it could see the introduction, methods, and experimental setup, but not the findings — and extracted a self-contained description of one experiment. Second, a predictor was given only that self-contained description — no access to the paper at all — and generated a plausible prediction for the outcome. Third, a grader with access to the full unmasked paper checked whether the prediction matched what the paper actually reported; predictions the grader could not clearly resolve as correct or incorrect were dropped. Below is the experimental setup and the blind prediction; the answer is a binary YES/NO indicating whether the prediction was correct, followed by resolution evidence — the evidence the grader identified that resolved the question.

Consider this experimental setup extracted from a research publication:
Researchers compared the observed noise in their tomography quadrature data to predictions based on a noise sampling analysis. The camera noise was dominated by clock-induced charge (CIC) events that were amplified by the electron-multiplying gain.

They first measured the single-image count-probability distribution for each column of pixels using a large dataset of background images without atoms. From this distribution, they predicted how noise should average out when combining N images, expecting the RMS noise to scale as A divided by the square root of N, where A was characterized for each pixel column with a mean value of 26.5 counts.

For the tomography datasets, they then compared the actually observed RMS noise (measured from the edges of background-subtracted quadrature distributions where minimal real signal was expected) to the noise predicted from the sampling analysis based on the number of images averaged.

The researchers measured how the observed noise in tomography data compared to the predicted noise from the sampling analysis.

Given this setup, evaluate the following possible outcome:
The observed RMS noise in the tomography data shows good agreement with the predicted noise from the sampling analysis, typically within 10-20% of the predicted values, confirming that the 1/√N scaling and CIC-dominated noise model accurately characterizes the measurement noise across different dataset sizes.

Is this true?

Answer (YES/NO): NO